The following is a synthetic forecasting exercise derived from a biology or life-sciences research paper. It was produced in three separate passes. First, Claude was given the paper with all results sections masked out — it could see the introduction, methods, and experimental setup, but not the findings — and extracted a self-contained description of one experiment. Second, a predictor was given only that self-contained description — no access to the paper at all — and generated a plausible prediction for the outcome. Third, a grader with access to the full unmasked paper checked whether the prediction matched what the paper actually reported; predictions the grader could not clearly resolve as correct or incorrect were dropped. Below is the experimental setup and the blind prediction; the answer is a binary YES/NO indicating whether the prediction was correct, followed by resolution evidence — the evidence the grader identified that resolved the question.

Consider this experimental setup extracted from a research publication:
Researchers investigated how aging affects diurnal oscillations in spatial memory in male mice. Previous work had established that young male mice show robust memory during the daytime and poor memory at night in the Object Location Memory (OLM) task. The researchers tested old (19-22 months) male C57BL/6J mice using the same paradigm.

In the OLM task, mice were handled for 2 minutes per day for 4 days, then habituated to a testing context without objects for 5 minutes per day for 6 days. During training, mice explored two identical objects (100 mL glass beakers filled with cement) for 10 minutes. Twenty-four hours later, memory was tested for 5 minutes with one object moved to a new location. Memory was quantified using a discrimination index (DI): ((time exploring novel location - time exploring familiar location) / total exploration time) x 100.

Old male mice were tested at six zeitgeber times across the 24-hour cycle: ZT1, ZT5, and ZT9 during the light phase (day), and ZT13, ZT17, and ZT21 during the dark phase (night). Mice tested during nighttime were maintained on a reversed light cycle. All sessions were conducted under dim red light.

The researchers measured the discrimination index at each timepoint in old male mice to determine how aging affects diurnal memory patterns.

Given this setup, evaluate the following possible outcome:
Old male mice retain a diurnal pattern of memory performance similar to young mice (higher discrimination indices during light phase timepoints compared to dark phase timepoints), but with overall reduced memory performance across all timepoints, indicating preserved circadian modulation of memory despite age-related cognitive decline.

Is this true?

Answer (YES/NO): NO